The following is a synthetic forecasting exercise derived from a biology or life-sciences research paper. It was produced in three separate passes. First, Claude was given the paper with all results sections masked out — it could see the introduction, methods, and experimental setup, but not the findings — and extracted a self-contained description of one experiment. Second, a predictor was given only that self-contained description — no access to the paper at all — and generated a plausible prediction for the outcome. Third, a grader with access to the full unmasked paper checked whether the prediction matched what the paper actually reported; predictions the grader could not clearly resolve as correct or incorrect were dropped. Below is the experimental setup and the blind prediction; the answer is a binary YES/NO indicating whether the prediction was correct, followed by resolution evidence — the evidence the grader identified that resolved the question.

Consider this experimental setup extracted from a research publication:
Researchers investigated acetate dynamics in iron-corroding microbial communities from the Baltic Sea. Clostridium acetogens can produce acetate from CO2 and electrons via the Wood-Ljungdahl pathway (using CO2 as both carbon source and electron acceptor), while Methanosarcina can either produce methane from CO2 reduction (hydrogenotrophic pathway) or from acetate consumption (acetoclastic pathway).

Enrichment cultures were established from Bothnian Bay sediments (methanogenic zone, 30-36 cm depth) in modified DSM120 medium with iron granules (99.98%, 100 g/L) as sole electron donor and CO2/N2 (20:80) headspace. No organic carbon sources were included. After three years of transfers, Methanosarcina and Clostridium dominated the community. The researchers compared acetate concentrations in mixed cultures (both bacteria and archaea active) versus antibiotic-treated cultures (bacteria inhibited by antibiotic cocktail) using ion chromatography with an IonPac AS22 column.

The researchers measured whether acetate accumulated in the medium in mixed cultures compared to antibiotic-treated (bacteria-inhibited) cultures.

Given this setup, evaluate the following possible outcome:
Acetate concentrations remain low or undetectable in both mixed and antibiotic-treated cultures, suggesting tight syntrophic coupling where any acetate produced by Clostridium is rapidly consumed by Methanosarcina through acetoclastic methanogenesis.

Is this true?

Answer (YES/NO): NO